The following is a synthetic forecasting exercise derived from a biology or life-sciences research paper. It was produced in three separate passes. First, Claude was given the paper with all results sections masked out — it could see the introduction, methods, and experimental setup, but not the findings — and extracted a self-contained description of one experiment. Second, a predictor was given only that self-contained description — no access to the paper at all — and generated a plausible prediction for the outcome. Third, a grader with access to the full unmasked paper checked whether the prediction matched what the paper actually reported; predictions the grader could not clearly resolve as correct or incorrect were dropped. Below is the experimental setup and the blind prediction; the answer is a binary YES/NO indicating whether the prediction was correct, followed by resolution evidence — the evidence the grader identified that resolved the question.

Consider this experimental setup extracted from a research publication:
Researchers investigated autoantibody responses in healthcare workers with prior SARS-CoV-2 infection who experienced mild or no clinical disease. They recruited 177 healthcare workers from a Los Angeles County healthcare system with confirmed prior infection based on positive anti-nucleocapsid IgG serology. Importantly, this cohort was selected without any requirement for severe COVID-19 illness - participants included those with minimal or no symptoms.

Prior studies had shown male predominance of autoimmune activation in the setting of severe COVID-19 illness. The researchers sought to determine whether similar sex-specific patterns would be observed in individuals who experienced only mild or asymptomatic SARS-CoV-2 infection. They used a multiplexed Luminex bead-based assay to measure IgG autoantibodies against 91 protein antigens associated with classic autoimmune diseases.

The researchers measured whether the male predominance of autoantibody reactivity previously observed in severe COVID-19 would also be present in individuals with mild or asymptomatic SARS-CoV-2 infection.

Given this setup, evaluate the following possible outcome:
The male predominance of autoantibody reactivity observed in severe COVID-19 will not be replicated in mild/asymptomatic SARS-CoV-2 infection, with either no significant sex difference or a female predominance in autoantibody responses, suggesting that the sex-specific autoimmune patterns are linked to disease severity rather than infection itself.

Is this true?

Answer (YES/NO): NO